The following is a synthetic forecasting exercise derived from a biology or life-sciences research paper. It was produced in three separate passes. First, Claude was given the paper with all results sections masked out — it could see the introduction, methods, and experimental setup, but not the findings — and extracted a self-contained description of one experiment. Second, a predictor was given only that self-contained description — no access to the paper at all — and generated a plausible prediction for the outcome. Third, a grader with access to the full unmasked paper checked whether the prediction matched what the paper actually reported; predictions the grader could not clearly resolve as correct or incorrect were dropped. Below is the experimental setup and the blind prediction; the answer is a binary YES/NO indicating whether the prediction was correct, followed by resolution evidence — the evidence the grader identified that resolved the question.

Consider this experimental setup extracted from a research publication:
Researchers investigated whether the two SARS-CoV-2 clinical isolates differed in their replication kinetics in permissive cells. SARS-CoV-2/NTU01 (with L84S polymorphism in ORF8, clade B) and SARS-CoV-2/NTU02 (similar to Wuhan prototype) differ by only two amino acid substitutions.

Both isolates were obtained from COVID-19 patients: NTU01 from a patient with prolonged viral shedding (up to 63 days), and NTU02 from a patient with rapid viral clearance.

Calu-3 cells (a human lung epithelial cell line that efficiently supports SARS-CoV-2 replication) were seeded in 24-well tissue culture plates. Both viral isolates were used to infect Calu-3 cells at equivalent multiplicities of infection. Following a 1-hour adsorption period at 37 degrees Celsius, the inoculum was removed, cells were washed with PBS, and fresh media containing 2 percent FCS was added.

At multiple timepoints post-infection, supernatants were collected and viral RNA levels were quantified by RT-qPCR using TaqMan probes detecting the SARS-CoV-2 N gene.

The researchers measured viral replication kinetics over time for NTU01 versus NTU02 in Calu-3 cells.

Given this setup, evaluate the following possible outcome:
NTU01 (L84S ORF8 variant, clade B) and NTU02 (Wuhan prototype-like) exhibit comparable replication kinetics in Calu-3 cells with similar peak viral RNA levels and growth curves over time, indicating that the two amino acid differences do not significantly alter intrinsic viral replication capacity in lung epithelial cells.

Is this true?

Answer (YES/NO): YES